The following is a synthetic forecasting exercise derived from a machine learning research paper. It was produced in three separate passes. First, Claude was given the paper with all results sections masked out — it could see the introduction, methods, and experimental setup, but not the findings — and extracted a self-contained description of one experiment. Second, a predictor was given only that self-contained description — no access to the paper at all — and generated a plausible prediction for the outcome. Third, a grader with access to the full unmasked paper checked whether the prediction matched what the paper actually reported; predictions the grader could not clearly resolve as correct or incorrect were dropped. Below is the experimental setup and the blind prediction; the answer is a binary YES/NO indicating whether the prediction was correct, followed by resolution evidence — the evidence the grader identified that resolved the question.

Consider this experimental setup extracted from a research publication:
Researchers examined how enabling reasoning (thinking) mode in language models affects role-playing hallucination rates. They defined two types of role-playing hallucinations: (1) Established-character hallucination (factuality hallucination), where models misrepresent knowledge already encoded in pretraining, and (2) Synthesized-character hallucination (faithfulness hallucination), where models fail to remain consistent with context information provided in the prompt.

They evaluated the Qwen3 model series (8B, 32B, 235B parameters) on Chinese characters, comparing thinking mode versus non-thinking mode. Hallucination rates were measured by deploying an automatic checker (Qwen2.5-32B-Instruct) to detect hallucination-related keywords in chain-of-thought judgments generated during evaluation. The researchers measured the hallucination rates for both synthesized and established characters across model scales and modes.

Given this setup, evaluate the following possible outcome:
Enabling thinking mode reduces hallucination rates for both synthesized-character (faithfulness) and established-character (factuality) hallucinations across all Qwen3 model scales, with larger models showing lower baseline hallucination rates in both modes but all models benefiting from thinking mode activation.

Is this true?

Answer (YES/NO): NO